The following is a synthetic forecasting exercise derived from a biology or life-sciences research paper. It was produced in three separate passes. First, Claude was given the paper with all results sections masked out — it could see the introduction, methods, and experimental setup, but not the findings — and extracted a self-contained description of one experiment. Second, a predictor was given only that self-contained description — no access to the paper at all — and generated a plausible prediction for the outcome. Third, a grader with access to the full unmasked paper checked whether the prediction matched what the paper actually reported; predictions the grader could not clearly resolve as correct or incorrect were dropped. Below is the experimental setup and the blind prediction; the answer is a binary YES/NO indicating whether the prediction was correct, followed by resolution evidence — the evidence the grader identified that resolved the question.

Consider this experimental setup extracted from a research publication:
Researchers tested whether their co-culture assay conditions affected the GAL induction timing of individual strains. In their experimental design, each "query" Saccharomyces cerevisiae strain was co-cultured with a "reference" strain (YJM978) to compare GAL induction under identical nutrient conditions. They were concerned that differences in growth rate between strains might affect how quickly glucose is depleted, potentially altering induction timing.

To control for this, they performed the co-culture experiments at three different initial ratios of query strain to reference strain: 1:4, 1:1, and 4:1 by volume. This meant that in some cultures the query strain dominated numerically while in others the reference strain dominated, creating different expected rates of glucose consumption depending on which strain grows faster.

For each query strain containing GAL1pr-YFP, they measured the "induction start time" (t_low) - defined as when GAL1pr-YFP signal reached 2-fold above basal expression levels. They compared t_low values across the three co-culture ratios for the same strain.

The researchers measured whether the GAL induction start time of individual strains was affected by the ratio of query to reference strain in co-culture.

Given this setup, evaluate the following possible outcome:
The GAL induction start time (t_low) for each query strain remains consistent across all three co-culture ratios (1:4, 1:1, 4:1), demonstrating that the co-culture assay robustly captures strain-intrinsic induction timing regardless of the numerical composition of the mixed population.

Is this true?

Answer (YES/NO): YES